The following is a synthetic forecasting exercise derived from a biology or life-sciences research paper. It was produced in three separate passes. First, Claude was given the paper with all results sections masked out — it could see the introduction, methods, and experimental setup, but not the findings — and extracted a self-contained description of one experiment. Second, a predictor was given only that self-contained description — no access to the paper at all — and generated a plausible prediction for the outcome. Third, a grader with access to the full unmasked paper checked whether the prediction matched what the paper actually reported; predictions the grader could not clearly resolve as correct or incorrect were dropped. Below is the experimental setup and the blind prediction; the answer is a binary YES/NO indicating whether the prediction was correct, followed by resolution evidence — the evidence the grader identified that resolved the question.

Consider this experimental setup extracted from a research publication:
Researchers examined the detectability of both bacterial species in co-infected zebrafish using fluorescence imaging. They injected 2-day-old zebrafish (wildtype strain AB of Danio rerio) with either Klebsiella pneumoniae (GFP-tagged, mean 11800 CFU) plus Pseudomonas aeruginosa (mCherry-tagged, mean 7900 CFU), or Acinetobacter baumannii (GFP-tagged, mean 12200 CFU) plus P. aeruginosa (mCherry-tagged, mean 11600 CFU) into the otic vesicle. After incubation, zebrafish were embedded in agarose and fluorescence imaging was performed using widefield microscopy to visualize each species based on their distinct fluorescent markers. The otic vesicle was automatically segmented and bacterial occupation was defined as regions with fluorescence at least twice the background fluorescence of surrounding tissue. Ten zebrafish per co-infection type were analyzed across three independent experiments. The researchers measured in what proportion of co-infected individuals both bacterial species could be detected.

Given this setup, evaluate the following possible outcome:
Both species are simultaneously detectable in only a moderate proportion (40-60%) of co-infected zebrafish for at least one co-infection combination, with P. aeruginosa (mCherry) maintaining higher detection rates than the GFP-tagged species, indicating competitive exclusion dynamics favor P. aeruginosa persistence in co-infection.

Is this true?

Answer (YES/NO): NO